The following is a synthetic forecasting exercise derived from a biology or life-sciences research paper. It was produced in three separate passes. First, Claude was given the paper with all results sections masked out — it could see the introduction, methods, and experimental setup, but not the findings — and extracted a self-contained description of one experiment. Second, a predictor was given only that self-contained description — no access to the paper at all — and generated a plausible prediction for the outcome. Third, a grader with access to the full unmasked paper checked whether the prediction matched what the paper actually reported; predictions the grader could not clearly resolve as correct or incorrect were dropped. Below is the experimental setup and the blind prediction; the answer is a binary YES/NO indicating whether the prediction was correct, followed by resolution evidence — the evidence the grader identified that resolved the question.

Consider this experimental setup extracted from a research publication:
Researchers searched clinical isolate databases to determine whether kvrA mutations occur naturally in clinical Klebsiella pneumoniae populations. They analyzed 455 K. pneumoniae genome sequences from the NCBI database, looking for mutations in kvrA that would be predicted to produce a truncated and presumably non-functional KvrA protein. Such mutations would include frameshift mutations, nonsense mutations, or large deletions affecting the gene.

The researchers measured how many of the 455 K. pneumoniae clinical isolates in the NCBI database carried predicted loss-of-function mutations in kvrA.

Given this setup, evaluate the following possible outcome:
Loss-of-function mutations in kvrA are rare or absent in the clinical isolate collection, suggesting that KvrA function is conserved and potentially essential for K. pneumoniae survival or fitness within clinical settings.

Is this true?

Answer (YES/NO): NO